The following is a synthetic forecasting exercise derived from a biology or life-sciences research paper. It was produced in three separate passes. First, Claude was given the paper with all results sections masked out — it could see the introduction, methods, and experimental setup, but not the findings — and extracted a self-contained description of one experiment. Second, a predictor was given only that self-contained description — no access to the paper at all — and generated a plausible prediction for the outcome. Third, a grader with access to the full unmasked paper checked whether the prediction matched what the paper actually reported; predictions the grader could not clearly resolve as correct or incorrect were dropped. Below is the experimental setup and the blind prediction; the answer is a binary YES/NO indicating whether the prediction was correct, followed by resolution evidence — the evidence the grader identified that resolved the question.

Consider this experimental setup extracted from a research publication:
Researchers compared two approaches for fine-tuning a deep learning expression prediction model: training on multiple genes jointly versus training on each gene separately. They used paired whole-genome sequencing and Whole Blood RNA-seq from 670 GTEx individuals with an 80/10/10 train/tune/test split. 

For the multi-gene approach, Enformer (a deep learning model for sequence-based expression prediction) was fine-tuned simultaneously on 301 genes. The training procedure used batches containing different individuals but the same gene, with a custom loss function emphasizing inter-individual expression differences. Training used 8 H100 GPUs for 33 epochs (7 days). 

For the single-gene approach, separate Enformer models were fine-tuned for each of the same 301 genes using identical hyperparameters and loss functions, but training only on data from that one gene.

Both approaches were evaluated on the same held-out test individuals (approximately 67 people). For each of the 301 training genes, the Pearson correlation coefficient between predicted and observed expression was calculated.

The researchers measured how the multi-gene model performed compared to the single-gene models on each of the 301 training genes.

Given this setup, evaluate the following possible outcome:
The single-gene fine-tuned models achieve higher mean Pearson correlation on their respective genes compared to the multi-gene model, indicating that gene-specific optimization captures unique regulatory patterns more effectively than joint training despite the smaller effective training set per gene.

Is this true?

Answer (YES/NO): NO